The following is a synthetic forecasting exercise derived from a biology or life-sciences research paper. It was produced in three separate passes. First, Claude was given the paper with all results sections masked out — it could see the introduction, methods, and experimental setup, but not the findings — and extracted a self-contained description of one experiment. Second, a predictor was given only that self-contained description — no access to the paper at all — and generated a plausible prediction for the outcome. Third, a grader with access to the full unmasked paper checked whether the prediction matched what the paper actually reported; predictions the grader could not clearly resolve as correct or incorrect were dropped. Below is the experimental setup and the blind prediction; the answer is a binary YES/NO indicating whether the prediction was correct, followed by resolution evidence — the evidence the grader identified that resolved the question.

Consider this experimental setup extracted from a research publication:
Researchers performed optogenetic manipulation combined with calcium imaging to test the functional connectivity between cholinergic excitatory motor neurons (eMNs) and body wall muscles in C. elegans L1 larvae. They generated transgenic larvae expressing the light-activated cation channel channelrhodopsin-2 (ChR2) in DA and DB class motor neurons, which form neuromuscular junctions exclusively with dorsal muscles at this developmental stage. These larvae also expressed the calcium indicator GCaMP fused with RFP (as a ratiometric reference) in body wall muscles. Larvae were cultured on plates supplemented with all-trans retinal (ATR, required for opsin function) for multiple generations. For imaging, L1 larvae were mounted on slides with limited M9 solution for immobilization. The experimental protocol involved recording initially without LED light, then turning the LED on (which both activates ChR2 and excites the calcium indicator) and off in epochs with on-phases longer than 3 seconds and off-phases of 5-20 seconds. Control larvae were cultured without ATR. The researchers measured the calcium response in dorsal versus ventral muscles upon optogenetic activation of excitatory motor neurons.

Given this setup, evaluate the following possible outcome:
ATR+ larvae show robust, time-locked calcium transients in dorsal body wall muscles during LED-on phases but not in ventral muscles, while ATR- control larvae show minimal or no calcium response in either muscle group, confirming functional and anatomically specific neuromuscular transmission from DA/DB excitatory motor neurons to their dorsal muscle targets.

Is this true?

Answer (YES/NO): YES